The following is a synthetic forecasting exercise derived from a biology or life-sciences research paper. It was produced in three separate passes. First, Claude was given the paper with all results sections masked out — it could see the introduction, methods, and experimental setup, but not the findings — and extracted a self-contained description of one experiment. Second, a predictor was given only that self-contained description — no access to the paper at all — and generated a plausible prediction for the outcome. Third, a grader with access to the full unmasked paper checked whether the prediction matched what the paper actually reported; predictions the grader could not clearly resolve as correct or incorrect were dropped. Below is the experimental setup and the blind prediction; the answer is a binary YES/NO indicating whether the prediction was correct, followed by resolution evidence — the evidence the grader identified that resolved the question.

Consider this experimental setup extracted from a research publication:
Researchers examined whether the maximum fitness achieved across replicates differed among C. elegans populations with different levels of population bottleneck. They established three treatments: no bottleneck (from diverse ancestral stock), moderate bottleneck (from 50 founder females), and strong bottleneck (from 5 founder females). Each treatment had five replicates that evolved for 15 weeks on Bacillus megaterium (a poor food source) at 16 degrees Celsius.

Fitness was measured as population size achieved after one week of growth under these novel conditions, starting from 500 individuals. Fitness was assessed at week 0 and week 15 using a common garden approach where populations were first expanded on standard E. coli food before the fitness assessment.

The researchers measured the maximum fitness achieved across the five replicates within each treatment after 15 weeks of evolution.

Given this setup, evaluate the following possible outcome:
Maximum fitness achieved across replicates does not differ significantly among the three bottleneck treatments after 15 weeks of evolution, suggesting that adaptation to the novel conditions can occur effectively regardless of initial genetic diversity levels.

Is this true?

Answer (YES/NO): YES